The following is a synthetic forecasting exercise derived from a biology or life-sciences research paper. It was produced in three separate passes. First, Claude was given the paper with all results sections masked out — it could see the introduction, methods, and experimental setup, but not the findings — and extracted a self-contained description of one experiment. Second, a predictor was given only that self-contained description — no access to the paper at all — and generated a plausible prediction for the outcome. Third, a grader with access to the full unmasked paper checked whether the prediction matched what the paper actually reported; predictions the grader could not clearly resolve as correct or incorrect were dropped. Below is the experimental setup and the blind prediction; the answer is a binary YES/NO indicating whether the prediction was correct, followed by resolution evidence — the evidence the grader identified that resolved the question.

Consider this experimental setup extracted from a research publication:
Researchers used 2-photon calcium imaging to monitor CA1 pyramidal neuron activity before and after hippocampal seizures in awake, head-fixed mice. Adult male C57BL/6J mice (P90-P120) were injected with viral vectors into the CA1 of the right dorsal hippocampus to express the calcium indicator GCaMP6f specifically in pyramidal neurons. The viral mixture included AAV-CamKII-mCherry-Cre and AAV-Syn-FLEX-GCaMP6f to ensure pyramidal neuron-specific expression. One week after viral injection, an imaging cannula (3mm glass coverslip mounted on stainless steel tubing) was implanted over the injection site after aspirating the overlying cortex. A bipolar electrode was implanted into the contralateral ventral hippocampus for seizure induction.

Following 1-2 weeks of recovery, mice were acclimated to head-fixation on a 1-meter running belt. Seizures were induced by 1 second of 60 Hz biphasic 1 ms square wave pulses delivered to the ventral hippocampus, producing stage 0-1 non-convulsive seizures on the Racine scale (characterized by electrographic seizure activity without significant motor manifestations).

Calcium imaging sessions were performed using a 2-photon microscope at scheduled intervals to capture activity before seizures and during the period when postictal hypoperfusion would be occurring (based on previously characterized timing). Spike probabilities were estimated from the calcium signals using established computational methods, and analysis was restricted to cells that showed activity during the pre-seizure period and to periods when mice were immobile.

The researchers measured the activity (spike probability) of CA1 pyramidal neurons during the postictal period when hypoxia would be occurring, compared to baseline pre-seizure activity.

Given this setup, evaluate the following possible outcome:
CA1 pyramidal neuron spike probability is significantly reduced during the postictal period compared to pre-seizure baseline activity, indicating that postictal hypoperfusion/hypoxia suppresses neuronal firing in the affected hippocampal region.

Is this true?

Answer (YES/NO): NO